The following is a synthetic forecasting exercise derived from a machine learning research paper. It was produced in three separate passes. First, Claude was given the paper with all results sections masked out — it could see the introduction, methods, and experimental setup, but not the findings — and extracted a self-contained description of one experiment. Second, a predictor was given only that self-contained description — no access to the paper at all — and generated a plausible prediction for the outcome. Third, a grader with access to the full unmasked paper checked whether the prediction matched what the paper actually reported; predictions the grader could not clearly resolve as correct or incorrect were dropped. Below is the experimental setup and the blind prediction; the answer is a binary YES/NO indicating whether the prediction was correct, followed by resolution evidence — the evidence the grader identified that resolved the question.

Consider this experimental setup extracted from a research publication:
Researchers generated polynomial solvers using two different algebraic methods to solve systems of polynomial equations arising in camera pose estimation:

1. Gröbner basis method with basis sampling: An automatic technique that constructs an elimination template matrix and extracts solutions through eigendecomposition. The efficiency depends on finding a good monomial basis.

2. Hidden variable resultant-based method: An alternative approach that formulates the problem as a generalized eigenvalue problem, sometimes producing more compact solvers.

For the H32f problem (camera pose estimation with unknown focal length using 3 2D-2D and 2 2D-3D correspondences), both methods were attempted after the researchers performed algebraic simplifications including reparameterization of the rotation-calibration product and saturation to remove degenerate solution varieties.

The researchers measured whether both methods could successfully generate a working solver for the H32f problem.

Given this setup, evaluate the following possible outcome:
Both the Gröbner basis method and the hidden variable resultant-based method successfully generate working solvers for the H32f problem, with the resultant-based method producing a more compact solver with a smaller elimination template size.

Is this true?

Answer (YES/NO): NO